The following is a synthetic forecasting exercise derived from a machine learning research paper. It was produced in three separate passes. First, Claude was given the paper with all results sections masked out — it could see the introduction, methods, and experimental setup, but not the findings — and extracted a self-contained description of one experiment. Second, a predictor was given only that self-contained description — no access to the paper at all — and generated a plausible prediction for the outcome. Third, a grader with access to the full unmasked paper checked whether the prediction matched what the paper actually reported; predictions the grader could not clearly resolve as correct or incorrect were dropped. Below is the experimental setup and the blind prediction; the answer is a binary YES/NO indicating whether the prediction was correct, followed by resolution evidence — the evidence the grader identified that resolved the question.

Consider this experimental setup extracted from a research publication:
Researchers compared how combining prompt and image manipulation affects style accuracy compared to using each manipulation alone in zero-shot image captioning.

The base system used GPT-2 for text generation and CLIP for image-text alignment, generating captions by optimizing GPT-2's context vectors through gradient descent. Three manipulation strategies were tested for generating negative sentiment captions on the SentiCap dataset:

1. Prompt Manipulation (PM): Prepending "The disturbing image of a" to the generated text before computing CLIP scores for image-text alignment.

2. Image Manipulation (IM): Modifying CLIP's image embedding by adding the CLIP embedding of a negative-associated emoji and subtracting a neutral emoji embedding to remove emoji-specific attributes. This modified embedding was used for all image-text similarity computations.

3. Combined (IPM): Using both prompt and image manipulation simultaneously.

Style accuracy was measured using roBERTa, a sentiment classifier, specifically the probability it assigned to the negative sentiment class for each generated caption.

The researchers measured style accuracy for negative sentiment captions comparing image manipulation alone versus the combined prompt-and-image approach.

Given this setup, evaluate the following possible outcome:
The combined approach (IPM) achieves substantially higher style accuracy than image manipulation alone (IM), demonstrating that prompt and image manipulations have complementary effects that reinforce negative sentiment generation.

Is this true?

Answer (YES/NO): NO